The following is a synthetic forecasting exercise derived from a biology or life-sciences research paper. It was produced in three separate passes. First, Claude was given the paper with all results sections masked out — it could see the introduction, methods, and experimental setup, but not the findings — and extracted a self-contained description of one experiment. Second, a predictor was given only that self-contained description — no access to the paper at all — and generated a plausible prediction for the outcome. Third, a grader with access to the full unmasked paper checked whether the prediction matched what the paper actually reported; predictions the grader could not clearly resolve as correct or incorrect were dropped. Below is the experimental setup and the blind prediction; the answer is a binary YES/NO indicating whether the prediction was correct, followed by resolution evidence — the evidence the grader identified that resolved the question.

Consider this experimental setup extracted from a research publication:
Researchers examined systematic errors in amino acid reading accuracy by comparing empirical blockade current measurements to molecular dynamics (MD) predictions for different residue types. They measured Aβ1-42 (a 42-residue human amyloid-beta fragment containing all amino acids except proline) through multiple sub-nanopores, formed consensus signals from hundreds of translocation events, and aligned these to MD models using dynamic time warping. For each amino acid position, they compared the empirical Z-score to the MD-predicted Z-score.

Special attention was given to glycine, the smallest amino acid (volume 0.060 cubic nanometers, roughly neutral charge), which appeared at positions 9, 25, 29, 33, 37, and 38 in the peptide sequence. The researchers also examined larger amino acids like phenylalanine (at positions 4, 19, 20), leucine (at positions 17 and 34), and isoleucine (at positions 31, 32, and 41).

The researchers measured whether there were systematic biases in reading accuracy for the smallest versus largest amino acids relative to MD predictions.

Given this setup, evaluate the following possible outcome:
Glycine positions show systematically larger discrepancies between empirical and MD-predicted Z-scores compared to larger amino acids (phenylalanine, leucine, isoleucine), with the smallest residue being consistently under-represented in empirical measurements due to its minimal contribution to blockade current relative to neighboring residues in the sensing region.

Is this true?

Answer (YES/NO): NO